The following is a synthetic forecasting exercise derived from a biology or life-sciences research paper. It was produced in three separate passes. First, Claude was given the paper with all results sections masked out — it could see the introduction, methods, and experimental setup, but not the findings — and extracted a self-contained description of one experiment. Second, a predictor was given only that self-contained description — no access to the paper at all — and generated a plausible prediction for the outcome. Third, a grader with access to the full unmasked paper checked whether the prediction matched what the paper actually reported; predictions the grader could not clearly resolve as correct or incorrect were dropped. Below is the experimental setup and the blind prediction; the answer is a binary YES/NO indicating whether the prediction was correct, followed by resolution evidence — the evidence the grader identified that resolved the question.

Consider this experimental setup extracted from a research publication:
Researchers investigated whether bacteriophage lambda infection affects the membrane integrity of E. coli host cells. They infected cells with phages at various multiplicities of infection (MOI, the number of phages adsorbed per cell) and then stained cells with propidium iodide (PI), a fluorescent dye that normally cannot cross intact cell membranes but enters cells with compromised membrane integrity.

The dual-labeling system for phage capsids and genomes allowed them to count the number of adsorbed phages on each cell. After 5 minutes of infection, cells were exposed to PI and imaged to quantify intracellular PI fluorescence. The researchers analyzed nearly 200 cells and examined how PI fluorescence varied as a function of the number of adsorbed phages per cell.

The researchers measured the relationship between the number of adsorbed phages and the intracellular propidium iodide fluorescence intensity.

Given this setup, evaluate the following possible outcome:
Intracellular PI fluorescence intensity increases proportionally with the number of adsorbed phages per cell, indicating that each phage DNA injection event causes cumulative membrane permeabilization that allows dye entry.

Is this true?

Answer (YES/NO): NO